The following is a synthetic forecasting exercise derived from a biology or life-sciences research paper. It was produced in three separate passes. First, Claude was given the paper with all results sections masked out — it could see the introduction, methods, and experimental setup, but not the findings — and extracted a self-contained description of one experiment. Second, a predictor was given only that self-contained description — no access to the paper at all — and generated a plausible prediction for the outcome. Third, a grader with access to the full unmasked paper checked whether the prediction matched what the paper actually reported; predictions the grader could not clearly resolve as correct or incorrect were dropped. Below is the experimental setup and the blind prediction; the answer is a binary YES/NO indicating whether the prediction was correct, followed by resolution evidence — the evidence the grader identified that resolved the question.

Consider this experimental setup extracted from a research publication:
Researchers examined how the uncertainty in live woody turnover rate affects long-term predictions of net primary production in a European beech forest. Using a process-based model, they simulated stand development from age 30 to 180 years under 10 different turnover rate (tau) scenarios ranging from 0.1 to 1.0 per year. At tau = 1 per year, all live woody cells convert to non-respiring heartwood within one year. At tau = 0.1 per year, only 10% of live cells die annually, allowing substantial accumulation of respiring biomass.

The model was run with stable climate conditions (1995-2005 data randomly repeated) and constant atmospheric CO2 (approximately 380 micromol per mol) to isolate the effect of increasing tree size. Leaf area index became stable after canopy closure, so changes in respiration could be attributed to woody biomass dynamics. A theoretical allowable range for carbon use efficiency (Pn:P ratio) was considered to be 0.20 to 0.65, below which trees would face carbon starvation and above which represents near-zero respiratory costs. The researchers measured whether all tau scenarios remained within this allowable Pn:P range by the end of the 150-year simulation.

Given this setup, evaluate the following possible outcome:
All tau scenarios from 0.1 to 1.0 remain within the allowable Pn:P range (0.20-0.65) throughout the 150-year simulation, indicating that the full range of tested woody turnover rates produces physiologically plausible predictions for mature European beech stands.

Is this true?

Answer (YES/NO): NO